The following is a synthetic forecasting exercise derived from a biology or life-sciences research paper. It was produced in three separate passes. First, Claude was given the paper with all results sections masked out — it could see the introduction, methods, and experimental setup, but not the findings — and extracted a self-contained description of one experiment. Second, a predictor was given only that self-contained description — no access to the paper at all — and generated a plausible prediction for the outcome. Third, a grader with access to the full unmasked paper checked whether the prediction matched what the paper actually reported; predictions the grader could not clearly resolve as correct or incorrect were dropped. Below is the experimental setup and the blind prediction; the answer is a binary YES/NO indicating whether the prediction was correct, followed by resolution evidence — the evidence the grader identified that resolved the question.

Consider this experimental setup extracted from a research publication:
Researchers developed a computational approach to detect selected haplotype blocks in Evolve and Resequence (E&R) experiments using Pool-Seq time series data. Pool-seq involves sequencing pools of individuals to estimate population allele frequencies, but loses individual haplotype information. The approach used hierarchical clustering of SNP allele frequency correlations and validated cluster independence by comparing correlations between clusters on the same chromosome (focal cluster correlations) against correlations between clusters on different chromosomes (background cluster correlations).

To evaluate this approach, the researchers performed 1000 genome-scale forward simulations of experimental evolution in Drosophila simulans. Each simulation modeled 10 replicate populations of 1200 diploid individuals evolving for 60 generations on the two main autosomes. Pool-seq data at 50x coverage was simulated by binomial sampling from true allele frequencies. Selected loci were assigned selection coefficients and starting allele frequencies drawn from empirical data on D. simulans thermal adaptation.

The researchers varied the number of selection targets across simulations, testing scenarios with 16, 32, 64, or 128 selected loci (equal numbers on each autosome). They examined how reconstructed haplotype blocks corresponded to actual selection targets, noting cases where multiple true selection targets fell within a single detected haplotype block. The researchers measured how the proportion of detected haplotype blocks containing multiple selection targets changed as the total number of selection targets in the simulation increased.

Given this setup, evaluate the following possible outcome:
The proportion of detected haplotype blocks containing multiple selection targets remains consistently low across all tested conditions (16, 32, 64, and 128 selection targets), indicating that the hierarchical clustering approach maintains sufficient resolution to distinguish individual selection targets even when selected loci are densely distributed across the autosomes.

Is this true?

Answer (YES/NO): NO